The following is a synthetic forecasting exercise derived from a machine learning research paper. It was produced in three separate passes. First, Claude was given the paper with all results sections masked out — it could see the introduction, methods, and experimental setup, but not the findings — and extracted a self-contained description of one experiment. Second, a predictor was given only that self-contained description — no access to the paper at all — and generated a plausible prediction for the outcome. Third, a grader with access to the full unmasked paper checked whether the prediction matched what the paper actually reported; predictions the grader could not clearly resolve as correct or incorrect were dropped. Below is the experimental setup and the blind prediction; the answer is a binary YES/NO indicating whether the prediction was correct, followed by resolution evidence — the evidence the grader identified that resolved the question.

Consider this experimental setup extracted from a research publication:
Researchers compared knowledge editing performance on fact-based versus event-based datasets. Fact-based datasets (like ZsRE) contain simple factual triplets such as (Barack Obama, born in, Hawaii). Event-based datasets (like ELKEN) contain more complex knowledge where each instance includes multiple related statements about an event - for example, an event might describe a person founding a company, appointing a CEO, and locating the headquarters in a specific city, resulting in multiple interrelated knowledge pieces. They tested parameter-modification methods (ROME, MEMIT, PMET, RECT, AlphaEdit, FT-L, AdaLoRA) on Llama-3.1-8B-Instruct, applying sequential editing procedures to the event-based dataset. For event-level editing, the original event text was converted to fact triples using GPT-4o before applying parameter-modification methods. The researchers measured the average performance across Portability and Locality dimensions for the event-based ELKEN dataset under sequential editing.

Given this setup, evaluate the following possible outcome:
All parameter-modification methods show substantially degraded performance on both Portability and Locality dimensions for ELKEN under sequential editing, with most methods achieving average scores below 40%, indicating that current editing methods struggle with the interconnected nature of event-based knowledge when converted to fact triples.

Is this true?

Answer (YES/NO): NO